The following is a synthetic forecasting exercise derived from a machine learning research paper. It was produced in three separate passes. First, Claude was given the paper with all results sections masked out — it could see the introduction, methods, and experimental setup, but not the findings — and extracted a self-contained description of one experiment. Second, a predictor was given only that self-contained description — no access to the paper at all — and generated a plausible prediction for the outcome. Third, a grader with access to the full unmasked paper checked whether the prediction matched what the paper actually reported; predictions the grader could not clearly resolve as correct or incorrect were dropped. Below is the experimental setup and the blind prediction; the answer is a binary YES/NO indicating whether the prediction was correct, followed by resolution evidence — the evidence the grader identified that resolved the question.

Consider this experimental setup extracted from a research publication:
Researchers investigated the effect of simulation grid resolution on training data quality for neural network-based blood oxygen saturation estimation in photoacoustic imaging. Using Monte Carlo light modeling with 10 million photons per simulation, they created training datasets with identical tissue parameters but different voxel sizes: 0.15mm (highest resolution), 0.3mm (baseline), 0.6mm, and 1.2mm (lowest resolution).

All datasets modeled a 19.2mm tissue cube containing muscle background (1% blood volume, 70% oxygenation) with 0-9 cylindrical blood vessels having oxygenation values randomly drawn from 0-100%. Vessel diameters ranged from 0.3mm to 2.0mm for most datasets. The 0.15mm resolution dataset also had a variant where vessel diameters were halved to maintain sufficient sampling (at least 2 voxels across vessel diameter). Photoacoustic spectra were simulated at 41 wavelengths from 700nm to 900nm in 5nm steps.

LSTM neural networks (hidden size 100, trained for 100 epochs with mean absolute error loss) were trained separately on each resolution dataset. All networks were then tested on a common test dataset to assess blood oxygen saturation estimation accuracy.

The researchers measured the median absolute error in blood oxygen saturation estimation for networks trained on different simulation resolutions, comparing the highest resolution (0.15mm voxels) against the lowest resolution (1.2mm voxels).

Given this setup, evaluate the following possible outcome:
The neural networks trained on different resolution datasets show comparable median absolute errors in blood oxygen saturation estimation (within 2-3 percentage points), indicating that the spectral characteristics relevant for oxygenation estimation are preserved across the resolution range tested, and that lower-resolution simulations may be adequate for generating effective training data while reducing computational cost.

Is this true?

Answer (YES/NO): NO